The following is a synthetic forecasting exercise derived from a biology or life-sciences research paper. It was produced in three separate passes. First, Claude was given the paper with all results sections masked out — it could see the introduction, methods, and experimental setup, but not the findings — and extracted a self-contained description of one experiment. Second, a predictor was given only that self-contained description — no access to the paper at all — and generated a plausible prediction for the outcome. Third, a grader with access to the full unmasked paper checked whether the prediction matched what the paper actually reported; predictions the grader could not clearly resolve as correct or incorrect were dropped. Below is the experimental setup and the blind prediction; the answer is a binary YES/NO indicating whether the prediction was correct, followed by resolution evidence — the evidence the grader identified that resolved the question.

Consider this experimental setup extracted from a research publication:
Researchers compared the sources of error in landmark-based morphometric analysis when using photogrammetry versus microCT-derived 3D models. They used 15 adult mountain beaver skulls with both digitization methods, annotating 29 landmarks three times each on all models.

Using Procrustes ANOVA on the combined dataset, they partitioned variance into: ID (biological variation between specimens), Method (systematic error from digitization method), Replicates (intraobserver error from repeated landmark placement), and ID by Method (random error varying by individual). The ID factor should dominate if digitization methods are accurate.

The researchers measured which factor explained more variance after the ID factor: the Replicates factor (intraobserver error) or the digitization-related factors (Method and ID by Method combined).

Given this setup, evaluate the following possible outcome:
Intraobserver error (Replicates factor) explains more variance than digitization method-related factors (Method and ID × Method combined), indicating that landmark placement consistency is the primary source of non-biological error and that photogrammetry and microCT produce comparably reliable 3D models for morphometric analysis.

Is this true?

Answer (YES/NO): NO